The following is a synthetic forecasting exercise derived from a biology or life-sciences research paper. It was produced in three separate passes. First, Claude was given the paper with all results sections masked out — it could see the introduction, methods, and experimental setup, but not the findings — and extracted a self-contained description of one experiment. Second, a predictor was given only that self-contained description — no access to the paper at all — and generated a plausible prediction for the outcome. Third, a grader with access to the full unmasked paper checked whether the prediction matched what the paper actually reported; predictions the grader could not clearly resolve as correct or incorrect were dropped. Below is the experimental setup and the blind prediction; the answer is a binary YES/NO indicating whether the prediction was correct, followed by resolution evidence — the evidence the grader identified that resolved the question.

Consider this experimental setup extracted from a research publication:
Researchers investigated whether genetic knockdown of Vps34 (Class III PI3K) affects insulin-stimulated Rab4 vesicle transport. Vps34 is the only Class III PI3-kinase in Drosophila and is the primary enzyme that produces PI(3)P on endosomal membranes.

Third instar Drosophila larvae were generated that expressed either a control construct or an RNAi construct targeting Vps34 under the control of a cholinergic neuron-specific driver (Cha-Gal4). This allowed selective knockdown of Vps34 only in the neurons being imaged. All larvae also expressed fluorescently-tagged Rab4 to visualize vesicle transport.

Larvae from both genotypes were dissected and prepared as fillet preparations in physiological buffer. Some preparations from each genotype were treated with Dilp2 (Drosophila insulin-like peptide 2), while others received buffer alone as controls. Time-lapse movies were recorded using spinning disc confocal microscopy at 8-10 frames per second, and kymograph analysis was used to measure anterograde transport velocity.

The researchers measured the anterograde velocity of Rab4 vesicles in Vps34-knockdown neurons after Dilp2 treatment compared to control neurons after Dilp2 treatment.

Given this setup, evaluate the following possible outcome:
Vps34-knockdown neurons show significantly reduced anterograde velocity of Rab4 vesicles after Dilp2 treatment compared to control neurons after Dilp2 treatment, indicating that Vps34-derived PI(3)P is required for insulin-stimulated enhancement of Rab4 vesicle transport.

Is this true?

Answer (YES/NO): YES